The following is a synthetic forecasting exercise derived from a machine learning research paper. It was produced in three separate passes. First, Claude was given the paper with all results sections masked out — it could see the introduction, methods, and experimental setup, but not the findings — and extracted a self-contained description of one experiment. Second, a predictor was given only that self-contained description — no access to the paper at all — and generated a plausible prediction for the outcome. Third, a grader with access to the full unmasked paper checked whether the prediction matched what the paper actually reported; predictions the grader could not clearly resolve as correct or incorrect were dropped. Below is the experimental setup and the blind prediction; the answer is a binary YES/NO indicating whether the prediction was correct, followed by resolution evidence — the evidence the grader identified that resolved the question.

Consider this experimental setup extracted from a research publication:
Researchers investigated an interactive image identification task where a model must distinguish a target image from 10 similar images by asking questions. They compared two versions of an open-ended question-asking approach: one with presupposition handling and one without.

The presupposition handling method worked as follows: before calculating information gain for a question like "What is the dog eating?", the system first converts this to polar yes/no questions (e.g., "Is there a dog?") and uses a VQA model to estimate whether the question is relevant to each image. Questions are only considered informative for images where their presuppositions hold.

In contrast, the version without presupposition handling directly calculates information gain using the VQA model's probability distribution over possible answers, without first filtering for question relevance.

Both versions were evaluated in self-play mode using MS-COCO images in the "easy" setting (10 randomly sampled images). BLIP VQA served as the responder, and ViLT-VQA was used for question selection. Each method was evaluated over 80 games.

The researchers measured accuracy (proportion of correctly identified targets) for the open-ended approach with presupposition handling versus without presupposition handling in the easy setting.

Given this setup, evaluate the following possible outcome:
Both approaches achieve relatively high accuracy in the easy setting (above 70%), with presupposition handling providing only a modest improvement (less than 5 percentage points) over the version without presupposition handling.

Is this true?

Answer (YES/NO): NO